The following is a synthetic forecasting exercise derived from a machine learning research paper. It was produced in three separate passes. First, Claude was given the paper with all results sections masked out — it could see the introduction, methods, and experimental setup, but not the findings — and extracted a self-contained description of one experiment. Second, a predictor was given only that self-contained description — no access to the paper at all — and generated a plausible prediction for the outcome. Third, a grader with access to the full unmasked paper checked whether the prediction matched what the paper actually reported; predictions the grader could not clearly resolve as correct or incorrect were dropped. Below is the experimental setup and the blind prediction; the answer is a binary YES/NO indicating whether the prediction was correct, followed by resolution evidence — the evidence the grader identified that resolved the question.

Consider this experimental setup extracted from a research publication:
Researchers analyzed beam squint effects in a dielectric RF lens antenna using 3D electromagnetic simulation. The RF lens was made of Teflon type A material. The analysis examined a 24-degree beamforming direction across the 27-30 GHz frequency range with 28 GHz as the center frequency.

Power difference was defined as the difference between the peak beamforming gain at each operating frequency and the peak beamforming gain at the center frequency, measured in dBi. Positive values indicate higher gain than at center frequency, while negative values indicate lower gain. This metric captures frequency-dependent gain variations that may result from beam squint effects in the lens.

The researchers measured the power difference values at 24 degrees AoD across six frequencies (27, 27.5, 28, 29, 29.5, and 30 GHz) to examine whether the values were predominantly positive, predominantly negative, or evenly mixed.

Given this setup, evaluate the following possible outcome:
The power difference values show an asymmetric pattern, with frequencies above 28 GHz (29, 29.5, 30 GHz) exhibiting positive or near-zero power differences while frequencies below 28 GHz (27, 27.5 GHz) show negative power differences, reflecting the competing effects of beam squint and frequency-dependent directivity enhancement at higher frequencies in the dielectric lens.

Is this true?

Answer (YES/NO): NO